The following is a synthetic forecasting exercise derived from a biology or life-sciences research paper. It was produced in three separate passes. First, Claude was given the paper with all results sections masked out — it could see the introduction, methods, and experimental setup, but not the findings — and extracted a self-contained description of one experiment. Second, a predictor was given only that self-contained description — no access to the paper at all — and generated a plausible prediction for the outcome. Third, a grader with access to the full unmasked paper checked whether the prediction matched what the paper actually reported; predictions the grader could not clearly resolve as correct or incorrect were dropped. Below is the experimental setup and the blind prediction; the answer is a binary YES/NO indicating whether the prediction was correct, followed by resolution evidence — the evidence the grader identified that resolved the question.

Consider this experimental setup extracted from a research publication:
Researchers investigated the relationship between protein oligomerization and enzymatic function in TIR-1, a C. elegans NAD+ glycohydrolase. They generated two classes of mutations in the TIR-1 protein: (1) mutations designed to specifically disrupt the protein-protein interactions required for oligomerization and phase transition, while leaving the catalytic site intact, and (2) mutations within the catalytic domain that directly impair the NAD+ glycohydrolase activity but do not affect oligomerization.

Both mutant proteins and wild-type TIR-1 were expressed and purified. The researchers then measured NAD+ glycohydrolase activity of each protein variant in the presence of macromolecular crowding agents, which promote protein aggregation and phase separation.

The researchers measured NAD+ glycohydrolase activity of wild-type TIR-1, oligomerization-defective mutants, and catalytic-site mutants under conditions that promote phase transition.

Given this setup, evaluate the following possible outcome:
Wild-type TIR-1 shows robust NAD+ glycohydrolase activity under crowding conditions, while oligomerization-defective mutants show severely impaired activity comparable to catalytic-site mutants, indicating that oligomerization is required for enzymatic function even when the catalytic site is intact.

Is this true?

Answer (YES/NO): YES